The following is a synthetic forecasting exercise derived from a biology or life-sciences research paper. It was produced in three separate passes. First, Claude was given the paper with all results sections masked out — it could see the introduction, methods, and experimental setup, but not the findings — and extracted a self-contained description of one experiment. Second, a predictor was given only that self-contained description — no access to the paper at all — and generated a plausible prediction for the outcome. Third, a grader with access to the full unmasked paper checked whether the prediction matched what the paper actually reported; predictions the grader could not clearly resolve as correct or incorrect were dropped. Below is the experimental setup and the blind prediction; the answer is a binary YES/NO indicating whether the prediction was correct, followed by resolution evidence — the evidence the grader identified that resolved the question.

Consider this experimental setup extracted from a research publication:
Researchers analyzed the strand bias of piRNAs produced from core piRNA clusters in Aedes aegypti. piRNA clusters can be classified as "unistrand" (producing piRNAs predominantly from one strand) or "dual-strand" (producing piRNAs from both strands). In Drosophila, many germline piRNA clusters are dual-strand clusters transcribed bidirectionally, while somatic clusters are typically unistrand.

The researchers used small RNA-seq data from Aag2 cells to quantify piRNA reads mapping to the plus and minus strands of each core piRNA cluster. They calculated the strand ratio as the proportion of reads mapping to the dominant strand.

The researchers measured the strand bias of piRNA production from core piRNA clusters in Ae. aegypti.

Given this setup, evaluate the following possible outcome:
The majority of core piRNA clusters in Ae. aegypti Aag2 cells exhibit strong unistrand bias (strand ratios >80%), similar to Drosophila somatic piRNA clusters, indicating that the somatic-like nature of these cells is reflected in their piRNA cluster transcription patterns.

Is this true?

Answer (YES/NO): YES